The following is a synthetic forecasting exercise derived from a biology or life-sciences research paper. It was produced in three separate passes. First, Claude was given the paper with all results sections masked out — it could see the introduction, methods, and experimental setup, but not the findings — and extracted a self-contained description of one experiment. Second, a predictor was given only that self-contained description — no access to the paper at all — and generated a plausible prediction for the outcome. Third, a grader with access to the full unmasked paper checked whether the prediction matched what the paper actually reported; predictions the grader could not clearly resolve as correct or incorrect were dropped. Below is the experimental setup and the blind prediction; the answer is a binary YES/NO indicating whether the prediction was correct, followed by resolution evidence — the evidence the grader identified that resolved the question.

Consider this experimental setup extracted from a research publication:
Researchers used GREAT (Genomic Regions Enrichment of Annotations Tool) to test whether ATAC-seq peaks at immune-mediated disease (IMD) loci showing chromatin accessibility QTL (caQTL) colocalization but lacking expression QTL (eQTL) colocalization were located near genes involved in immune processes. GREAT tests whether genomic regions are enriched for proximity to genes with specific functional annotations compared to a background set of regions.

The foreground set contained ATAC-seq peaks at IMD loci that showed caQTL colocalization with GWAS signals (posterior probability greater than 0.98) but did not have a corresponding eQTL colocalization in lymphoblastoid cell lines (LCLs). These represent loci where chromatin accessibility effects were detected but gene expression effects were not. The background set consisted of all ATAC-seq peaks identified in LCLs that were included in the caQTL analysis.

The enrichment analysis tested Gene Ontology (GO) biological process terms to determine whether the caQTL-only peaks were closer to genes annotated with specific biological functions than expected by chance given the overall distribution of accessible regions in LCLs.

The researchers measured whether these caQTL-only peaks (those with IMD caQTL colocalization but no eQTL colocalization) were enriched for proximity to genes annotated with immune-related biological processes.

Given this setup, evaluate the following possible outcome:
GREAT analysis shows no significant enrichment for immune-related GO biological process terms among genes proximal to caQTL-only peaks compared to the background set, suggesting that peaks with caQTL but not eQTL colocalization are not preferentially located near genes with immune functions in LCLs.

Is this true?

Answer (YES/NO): NO